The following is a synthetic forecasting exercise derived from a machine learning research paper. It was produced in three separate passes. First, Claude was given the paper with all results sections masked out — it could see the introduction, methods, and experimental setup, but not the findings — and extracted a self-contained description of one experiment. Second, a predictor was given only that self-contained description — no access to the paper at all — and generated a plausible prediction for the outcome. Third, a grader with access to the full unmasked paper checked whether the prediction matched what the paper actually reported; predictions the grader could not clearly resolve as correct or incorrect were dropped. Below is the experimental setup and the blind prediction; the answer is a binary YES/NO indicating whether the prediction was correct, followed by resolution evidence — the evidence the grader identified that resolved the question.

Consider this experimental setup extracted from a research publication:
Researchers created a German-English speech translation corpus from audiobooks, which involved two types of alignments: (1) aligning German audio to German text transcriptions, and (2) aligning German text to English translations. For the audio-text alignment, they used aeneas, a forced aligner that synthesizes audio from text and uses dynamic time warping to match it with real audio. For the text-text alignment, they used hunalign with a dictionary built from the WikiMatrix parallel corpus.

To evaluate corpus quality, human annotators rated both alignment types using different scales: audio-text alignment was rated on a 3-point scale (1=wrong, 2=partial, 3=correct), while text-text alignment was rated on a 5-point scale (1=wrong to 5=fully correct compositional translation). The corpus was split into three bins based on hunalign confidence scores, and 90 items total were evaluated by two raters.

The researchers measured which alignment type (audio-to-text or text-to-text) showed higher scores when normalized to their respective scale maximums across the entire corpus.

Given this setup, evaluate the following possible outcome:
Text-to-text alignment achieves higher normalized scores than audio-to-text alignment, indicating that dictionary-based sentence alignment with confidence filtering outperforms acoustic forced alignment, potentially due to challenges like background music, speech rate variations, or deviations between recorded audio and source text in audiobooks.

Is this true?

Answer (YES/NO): NO